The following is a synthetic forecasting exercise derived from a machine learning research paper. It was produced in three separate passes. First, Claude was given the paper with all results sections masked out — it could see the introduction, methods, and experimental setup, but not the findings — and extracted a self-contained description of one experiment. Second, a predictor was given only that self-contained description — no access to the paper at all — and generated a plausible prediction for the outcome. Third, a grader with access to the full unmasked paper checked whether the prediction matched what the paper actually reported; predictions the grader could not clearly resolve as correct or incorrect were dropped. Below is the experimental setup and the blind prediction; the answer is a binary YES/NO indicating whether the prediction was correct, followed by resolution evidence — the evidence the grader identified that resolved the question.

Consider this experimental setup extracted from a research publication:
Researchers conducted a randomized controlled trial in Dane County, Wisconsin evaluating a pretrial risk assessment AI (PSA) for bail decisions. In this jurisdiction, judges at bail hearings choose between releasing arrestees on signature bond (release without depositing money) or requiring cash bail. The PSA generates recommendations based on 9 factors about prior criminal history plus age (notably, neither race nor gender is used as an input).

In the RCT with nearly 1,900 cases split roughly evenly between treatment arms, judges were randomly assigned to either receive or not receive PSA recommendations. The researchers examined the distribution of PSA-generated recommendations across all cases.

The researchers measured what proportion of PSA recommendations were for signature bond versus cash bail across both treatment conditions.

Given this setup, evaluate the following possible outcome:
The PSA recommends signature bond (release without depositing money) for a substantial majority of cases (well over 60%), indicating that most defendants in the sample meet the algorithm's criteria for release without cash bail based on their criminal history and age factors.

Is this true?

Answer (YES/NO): YES